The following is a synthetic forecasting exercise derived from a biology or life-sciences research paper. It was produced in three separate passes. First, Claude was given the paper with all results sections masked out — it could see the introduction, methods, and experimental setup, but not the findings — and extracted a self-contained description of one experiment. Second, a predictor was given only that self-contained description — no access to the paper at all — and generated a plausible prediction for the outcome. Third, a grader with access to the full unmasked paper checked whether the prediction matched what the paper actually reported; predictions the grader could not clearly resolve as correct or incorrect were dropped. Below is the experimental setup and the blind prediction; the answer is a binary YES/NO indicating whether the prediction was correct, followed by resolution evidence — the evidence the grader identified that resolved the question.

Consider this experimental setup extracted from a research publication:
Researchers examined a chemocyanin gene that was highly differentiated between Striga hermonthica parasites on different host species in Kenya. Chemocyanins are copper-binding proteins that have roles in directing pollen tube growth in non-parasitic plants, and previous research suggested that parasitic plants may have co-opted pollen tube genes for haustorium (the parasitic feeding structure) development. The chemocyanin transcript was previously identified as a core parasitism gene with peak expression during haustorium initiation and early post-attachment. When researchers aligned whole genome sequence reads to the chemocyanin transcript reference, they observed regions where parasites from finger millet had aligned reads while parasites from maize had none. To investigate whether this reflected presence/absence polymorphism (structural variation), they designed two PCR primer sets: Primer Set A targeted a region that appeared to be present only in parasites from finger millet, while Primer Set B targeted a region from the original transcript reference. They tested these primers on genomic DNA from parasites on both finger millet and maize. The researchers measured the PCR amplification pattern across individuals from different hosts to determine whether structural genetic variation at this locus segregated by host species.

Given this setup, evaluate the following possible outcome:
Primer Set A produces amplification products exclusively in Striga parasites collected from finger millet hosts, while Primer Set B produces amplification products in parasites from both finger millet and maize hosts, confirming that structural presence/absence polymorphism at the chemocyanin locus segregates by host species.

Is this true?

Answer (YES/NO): NO